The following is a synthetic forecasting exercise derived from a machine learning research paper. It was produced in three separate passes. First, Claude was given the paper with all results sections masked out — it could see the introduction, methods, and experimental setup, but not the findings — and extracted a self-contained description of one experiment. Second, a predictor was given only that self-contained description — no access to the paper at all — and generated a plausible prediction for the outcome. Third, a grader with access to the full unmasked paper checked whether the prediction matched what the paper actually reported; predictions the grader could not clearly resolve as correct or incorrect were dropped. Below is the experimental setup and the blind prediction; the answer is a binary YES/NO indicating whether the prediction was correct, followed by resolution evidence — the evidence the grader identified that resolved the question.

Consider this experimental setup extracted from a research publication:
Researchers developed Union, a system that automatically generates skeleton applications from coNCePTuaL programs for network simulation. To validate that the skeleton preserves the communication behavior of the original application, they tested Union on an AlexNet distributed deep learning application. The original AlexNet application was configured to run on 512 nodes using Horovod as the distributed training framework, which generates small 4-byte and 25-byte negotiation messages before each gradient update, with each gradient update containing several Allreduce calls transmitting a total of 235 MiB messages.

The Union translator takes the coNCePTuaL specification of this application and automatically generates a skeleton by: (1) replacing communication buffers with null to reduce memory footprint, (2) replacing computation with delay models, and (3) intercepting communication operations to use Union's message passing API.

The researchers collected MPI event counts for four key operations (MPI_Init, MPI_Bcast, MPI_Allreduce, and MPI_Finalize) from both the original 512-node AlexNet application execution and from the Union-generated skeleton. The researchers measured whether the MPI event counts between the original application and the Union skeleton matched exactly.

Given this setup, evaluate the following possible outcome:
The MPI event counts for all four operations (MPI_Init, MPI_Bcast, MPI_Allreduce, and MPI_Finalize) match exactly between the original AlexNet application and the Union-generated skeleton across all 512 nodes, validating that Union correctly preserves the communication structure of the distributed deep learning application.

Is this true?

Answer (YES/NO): YES